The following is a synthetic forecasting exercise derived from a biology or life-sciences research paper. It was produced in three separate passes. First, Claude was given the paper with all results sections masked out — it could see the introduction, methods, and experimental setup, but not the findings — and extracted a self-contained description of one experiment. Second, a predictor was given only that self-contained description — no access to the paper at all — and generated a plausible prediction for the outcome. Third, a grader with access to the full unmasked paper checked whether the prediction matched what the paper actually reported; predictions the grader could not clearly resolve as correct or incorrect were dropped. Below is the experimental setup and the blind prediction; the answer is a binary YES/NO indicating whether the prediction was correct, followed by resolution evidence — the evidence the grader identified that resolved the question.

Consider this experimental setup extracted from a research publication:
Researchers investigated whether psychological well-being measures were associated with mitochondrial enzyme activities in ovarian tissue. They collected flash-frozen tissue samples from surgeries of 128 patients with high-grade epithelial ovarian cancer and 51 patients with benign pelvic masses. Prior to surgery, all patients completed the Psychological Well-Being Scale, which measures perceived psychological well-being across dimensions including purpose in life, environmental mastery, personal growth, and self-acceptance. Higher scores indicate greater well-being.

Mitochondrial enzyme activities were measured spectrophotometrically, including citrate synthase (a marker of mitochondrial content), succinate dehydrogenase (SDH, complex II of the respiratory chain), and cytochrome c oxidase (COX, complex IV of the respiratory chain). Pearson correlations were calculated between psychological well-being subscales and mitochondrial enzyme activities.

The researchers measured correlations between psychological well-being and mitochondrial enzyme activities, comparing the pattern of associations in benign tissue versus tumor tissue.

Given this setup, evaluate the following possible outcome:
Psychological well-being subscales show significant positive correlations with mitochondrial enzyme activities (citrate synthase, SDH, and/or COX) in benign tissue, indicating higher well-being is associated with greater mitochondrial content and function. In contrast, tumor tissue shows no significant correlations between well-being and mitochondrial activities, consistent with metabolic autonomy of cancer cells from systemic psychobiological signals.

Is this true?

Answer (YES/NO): NO